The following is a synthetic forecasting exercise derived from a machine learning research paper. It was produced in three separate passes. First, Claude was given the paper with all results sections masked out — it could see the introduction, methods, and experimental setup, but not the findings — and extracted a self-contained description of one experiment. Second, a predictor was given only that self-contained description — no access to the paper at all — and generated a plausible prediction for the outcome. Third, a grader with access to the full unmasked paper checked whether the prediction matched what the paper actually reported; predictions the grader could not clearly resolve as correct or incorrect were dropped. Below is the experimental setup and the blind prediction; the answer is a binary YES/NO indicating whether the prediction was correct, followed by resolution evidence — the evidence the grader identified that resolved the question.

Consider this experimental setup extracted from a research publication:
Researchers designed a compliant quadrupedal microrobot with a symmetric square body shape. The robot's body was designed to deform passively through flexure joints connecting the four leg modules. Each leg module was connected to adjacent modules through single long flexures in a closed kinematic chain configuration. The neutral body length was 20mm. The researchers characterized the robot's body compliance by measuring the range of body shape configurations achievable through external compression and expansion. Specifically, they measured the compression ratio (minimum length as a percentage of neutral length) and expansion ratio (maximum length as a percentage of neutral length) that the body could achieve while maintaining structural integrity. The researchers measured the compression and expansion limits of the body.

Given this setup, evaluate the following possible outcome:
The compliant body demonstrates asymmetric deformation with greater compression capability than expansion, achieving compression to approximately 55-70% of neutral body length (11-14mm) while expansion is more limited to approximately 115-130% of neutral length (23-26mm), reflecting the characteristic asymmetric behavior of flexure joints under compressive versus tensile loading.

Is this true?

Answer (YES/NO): NO